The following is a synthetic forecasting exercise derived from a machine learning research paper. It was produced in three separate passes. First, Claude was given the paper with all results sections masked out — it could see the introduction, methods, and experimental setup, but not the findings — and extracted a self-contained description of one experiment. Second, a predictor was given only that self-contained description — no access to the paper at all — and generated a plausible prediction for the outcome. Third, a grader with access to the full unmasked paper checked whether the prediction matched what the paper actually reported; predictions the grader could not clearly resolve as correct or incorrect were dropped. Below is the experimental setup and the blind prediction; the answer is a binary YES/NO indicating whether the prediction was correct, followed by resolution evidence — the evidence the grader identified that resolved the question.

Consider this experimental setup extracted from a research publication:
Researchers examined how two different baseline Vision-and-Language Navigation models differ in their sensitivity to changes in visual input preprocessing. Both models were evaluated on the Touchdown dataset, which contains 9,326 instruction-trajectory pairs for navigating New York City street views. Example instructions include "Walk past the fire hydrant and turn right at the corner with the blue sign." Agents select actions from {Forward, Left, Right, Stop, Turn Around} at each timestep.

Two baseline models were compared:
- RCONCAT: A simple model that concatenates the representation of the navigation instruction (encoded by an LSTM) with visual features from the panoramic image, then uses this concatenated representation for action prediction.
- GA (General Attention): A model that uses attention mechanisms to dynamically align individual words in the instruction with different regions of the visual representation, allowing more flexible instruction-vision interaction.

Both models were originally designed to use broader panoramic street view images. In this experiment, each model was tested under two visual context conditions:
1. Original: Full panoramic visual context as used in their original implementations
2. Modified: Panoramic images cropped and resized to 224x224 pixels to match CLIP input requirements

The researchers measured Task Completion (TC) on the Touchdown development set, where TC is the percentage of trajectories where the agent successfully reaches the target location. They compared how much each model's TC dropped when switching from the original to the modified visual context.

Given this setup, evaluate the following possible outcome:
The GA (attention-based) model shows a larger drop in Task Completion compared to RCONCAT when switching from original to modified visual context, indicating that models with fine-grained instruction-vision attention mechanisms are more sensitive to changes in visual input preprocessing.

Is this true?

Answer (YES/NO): YES